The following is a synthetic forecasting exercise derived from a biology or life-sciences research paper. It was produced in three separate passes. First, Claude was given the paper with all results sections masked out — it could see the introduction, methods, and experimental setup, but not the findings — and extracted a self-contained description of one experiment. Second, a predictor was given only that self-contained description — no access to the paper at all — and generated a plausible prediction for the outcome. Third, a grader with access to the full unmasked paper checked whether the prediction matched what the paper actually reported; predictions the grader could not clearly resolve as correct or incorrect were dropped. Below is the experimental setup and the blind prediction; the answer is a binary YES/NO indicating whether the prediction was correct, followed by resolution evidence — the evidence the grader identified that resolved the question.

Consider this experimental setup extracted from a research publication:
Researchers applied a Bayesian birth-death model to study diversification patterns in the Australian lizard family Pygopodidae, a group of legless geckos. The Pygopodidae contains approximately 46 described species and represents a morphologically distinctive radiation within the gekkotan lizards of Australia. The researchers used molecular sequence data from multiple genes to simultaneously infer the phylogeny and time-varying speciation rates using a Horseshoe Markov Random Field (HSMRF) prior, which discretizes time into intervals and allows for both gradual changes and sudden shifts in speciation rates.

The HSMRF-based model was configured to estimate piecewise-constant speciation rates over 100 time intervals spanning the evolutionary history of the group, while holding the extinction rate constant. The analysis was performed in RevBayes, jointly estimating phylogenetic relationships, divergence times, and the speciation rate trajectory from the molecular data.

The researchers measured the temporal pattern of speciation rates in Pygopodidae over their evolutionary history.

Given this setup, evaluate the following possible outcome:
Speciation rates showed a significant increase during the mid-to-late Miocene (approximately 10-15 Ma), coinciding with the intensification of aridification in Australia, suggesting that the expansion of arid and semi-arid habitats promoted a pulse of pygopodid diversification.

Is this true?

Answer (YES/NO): NO